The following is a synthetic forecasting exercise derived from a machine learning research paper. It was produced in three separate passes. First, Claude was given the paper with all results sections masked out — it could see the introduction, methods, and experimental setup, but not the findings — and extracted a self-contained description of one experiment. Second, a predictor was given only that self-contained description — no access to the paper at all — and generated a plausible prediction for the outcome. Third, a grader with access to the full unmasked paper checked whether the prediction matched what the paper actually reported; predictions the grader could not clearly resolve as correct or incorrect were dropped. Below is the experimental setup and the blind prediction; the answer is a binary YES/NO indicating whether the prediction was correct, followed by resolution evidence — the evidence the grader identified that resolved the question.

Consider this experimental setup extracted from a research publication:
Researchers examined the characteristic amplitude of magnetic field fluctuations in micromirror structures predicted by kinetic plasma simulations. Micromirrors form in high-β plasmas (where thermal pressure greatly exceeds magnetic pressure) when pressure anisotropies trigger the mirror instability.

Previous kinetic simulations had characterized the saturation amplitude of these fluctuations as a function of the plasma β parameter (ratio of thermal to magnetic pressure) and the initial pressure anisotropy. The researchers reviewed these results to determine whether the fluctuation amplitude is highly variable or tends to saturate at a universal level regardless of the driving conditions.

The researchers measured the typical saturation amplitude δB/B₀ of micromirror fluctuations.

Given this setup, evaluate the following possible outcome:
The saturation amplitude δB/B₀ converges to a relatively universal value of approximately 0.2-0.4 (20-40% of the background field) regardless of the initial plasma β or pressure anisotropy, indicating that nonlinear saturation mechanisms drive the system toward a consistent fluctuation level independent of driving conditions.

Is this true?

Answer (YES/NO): YES